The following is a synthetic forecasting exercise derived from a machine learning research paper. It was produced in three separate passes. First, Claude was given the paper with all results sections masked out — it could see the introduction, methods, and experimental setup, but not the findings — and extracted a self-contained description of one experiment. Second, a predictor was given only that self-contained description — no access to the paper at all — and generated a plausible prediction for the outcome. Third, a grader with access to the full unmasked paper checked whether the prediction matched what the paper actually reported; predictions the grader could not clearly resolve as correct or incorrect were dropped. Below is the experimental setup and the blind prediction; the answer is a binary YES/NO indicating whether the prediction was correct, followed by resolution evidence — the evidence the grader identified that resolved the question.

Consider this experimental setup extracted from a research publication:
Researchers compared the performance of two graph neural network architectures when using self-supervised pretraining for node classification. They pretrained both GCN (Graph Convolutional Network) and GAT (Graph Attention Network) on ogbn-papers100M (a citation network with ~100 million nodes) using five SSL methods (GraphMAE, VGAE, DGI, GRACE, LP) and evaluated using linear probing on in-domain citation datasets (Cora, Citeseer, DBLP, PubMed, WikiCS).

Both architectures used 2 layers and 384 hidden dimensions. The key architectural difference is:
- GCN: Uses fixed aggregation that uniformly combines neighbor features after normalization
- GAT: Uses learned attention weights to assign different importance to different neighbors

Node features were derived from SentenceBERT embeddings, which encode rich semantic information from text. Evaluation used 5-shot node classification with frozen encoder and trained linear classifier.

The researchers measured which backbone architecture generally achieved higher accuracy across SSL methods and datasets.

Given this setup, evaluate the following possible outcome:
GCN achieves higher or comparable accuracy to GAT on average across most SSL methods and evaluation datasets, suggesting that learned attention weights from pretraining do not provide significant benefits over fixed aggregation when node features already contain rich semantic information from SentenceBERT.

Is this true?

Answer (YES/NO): NO